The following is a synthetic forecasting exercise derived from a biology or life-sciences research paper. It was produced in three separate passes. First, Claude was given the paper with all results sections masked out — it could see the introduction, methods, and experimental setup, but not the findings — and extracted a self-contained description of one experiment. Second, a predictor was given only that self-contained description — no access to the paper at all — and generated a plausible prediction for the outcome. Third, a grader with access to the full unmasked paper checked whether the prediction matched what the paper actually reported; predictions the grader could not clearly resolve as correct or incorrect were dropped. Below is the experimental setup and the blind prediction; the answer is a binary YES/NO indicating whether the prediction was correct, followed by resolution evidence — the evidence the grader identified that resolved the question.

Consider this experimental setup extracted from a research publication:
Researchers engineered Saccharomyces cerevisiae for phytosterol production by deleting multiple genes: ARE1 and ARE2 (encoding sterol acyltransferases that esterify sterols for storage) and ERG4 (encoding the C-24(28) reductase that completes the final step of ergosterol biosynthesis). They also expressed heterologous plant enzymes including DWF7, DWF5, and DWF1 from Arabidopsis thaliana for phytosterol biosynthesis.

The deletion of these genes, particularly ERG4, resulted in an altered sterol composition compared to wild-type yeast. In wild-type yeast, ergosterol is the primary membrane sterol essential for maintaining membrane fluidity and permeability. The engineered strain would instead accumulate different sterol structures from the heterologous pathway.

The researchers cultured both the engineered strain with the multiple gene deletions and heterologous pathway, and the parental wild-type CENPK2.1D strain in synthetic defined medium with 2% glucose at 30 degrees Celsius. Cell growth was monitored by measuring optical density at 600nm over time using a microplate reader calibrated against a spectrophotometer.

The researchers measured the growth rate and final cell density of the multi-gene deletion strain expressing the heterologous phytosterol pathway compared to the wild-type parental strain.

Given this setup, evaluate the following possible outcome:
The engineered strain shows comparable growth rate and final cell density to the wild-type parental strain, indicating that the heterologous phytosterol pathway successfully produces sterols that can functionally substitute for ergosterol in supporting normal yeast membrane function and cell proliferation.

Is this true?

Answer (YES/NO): NO